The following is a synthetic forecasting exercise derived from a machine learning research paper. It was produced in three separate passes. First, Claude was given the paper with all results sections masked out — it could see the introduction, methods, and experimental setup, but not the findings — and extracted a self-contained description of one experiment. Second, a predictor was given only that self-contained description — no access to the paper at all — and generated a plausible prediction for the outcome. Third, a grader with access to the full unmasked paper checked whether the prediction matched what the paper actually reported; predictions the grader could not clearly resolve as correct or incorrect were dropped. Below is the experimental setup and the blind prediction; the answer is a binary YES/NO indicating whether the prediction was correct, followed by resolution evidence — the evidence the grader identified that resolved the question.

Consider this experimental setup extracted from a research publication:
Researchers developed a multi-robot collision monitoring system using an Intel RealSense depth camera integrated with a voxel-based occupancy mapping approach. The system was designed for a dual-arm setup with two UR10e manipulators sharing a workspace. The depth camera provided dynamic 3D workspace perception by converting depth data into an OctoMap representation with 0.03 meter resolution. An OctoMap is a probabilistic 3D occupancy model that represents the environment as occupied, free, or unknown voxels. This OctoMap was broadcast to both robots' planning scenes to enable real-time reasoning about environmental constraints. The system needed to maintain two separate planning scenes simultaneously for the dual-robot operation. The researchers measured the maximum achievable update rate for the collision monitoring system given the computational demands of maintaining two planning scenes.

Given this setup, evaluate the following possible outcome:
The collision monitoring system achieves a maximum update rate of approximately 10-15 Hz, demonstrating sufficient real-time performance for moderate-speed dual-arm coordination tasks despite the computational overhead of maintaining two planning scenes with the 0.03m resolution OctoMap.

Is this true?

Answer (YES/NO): YES